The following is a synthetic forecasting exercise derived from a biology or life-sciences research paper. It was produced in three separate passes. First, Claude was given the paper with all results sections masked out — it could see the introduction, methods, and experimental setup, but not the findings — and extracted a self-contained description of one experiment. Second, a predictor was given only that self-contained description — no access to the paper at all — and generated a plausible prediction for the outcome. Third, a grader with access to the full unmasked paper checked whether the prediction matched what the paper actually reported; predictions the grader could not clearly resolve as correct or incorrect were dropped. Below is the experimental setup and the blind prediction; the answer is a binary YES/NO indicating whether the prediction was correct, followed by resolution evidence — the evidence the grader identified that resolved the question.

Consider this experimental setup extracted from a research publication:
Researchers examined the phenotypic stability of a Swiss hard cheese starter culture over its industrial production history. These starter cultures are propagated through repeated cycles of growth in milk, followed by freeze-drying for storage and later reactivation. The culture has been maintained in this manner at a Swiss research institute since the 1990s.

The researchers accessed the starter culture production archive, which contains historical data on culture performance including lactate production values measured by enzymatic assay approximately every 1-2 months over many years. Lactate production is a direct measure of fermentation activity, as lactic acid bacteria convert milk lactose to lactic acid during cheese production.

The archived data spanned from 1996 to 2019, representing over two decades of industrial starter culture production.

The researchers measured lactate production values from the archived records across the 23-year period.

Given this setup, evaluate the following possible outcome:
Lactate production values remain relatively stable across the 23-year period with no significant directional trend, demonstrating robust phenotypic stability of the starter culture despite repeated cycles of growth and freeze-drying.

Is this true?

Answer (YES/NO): YES